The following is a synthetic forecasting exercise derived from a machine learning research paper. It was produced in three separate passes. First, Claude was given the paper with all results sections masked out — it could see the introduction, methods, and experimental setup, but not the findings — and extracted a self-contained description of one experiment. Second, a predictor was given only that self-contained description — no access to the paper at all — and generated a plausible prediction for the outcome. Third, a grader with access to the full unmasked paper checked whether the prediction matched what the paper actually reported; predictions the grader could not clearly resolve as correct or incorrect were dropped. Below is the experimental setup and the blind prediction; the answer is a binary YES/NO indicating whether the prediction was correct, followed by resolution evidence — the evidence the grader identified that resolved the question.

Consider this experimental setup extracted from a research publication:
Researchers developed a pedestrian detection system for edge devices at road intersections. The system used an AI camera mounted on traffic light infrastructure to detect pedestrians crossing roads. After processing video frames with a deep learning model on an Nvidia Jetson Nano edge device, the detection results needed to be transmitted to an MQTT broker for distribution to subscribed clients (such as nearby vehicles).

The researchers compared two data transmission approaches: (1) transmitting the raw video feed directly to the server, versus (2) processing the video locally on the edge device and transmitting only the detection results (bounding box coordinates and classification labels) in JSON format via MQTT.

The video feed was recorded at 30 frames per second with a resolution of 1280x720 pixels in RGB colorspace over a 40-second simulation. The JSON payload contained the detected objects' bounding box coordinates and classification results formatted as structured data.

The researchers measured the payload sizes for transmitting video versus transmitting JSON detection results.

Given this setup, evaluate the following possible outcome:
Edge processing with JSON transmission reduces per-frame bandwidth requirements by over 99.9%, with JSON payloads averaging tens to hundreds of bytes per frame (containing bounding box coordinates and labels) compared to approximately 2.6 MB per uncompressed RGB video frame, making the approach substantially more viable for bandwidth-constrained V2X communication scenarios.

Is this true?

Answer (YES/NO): NO